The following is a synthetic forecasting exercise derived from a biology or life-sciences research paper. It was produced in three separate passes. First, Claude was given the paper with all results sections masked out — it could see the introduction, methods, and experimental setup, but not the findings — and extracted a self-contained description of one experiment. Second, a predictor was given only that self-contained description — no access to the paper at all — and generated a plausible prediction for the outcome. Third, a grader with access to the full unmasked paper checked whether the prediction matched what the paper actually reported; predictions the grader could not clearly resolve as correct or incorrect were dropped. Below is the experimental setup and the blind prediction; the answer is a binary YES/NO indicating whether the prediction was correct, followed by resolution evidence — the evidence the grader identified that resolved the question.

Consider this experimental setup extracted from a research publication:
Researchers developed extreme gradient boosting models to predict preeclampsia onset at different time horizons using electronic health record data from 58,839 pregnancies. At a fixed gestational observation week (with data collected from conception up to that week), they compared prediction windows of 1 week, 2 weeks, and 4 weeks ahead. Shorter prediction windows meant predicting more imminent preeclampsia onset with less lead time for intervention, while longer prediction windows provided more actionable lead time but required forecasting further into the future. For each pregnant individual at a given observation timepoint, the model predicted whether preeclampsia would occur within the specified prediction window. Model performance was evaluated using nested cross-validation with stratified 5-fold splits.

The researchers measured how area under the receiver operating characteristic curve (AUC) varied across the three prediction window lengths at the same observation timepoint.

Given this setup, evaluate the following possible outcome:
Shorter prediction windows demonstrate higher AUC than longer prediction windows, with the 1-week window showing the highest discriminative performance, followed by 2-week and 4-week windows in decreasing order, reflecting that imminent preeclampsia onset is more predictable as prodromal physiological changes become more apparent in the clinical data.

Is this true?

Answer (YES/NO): NO